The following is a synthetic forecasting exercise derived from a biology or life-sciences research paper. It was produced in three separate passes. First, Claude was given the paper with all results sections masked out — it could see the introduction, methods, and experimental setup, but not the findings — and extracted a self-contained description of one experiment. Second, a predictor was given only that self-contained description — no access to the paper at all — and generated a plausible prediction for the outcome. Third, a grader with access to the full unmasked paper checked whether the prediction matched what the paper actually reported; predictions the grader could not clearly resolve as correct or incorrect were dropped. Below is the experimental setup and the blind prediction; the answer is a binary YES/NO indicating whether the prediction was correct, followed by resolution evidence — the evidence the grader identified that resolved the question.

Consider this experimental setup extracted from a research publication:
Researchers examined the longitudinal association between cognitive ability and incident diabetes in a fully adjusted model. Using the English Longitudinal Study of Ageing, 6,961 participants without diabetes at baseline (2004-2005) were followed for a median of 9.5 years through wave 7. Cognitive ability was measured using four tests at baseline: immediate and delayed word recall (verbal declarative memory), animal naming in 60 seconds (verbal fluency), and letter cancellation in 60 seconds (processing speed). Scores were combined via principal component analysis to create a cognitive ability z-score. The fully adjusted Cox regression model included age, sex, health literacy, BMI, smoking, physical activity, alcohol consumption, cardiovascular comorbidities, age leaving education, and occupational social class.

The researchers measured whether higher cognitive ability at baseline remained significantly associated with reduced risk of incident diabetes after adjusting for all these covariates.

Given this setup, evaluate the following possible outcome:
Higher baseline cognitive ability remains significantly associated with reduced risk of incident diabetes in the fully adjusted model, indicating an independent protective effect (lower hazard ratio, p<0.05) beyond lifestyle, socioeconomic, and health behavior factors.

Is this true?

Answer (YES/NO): NO